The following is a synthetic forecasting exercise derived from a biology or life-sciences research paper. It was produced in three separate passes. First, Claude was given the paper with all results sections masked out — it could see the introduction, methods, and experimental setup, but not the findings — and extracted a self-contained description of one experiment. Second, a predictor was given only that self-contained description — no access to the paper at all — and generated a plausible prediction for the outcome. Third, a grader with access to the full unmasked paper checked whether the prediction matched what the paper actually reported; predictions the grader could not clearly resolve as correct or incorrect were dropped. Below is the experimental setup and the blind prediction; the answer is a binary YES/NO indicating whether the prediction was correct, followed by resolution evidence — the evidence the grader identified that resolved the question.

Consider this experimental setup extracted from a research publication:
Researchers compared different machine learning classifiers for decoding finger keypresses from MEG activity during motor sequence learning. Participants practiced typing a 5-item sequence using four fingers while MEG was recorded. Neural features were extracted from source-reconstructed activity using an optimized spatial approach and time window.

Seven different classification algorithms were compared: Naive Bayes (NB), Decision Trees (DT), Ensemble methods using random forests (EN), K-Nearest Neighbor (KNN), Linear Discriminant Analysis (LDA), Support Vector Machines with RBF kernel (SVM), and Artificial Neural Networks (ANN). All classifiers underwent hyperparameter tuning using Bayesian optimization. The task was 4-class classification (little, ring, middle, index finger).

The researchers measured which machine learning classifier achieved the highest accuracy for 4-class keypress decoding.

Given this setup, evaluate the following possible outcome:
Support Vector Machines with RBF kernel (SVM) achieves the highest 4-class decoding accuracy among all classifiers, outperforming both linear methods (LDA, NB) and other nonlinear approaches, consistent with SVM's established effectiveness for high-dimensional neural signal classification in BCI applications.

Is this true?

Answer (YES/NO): NO